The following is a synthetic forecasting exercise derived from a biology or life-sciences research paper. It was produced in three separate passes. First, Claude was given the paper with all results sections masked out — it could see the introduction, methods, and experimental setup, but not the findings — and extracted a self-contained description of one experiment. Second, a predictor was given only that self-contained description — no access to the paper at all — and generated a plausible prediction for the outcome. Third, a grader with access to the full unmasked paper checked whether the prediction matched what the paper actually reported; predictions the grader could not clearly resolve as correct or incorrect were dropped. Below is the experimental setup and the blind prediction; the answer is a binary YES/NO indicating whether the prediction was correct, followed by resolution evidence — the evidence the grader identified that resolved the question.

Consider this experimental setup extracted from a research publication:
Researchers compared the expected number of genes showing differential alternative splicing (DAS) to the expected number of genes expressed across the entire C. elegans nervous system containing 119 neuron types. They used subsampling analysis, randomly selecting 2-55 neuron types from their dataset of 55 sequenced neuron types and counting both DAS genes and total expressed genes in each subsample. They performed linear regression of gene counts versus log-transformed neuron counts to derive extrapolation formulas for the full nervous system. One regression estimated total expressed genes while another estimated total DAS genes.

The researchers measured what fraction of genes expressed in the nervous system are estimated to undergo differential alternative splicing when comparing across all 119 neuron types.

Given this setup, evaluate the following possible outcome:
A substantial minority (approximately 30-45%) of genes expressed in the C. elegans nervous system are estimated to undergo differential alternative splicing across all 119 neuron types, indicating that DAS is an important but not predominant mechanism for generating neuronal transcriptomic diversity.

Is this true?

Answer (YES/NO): NO